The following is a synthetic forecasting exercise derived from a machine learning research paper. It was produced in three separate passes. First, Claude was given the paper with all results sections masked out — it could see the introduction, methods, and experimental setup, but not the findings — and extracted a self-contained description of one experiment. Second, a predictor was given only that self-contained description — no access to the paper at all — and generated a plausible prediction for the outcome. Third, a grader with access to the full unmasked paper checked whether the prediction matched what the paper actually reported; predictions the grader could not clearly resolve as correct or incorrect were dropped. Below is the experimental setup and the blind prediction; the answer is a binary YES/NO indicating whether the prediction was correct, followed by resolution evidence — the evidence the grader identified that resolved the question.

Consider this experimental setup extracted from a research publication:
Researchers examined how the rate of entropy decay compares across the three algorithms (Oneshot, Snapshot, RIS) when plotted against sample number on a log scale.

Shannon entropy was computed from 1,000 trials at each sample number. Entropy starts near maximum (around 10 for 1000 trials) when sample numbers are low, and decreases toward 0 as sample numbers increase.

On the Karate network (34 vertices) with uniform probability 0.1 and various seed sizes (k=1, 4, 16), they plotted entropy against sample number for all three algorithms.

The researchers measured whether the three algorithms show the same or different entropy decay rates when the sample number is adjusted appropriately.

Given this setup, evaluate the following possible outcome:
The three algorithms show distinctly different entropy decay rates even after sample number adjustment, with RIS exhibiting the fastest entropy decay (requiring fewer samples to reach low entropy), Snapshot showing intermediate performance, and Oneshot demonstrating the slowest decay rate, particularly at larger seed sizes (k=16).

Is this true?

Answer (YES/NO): NO